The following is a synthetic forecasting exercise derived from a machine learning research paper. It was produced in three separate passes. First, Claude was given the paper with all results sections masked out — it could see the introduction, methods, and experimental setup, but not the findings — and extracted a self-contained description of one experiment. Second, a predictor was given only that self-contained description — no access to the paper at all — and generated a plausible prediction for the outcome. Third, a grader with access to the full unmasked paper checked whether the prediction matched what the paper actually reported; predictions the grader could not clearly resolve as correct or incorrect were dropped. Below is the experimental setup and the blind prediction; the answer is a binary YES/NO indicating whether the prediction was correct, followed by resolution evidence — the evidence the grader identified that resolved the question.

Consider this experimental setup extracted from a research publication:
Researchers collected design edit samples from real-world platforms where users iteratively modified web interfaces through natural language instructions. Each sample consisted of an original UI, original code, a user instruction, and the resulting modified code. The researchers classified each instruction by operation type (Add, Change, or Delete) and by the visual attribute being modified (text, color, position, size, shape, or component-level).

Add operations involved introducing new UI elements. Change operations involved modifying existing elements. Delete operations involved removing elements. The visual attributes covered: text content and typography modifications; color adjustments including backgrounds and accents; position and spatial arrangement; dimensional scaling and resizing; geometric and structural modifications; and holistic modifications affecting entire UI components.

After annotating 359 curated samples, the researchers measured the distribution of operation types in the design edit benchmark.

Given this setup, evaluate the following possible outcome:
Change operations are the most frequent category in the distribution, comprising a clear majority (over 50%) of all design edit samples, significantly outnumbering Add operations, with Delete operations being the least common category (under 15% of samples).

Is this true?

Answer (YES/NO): YES